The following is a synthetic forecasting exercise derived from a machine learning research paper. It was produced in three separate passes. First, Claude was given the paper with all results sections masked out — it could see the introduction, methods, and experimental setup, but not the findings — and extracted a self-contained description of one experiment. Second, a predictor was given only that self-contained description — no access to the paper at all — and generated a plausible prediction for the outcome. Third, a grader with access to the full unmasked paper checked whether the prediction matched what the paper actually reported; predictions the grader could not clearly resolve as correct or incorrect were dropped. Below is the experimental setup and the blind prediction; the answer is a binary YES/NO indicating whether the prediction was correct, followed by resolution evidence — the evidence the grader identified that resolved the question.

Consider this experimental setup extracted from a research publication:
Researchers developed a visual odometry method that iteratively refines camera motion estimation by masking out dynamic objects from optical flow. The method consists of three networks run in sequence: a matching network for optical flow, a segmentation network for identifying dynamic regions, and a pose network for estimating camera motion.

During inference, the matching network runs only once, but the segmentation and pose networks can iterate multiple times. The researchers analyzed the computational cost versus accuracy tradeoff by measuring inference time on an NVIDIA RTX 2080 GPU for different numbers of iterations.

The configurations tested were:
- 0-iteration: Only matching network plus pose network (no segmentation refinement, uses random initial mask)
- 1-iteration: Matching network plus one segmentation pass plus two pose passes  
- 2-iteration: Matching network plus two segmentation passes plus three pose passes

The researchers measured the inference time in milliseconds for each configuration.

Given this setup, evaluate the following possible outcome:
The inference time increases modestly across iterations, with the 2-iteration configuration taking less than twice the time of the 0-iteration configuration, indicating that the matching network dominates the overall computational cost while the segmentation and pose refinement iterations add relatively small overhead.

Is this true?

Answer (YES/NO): NO